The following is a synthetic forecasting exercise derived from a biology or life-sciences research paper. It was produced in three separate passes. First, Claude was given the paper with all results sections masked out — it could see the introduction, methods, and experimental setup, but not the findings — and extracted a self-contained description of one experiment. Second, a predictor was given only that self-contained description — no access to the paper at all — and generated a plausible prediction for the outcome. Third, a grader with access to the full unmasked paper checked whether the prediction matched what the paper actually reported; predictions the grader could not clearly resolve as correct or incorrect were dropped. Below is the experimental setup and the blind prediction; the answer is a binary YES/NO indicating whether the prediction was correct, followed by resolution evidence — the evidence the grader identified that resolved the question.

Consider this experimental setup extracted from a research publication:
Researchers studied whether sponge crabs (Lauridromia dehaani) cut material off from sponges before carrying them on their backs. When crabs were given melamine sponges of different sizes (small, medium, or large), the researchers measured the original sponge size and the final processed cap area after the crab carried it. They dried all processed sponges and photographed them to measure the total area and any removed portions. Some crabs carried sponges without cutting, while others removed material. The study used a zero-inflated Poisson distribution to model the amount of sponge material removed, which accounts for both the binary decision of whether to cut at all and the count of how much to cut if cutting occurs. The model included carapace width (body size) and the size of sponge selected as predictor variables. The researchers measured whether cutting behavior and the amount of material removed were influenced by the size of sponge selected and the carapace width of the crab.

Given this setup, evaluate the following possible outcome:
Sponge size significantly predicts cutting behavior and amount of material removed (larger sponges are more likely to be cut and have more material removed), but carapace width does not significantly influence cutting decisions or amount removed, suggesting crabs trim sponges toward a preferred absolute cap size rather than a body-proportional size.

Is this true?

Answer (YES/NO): NO